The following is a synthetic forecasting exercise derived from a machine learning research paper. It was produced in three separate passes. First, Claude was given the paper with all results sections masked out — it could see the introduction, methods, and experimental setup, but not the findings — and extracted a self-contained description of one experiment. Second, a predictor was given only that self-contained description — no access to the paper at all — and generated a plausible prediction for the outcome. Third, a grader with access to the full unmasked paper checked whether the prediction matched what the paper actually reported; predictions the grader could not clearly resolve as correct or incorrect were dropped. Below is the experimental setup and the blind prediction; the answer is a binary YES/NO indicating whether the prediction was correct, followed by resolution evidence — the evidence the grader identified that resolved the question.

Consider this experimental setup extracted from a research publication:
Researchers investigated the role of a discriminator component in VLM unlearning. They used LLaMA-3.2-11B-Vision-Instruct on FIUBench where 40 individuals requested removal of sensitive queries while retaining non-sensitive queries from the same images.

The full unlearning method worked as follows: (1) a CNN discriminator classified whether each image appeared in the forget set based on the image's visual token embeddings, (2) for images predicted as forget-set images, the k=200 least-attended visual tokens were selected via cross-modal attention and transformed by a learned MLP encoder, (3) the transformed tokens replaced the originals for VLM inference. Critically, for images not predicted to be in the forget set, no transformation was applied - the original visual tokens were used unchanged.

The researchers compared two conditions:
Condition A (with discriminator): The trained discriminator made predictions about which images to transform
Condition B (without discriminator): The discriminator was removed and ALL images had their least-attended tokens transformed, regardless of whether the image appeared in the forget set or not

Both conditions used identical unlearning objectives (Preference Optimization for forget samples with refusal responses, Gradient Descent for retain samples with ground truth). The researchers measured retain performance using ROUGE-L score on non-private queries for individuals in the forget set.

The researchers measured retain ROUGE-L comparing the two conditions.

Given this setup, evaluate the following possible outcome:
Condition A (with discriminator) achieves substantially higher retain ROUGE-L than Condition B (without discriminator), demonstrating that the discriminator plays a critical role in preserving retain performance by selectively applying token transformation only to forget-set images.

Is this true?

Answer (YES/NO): NO